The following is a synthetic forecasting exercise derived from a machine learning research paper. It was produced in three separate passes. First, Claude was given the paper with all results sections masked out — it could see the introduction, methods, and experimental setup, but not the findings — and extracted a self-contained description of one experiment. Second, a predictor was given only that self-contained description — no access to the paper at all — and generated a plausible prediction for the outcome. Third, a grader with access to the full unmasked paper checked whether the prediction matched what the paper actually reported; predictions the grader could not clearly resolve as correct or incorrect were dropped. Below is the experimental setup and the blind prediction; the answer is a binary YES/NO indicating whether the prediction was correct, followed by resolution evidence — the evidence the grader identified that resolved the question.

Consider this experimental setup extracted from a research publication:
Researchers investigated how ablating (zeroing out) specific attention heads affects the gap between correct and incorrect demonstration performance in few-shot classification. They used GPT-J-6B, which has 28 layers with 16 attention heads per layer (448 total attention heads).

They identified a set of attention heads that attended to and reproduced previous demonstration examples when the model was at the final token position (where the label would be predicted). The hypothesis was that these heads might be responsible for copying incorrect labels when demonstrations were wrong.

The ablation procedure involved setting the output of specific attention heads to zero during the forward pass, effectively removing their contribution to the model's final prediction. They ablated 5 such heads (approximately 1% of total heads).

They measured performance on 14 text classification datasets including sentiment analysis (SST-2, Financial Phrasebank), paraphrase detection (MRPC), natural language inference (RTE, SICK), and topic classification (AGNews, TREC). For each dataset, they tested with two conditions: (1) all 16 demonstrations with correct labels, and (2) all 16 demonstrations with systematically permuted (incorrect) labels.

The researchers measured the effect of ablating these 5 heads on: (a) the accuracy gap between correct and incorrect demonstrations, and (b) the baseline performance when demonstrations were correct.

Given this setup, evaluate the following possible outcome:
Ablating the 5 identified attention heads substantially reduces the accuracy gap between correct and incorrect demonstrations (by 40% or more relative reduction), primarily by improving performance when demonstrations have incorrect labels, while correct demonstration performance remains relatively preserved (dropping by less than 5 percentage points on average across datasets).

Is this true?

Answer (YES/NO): NO